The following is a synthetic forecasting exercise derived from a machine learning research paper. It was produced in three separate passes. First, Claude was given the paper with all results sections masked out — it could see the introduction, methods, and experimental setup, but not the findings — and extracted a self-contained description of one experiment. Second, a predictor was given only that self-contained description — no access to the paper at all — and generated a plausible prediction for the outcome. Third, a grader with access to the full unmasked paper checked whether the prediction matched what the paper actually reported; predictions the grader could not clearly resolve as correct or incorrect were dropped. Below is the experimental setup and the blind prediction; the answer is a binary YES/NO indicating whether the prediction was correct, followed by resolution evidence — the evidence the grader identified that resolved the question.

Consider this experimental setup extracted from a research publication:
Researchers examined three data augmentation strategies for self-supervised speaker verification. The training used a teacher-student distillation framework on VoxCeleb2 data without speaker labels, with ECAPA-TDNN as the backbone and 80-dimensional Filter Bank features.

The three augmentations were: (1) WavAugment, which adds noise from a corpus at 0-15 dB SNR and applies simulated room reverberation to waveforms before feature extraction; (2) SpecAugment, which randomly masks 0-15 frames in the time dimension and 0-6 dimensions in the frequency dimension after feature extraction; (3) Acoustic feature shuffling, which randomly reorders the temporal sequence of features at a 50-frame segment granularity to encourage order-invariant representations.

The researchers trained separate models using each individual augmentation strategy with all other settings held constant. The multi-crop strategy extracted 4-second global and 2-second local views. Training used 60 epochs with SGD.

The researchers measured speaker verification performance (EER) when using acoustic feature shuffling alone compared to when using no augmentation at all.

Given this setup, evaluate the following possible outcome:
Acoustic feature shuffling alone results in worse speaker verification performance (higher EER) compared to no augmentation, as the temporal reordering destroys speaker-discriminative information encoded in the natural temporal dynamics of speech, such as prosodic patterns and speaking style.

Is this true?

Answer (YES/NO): NO